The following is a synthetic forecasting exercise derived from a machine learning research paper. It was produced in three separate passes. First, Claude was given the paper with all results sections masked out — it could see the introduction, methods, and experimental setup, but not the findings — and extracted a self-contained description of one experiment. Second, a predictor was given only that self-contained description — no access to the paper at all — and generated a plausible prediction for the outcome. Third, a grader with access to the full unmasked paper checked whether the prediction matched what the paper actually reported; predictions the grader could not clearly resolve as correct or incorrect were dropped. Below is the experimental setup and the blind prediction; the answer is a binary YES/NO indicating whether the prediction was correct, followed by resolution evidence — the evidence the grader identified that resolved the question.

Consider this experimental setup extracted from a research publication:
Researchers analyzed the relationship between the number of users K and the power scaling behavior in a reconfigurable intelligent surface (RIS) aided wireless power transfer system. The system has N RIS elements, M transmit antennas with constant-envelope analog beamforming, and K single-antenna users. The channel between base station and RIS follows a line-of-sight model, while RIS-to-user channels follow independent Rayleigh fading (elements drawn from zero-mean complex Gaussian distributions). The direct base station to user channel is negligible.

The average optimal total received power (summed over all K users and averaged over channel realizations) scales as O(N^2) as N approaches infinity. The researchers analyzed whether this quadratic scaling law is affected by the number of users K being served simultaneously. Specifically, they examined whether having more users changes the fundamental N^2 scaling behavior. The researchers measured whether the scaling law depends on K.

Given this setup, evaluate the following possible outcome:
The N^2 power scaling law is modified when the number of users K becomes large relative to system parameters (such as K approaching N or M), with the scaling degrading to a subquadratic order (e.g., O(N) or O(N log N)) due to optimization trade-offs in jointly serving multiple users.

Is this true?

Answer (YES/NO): NO